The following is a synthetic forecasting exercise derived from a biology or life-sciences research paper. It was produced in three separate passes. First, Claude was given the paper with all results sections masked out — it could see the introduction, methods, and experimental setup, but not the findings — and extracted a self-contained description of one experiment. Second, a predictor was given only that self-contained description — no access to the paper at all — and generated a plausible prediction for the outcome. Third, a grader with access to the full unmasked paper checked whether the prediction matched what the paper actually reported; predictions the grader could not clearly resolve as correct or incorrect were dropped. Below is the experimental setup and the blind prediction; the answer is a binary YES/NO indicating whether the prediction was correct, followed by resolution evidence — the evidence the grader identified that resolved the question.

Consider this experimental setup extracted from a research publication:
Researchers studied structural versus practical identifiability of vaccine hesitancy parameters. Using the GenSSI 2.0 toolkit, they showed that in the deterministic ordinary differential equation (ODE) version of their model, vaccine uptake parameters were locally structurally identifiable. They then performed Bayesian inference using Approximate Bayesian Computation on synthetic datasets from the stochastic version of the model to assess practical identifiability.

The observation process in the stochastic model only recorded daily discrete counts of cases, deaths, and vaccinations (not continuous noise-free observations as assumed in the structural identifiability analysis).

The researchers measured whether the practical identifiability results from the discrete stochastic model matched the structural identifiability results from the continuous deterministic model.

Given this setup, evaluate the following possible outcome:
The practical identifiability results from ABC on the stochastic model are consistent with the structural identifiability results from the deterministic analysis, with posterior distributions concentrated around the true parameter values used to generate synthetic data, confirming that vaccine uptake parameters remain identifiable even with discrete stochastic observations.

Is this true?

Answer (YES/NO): NO